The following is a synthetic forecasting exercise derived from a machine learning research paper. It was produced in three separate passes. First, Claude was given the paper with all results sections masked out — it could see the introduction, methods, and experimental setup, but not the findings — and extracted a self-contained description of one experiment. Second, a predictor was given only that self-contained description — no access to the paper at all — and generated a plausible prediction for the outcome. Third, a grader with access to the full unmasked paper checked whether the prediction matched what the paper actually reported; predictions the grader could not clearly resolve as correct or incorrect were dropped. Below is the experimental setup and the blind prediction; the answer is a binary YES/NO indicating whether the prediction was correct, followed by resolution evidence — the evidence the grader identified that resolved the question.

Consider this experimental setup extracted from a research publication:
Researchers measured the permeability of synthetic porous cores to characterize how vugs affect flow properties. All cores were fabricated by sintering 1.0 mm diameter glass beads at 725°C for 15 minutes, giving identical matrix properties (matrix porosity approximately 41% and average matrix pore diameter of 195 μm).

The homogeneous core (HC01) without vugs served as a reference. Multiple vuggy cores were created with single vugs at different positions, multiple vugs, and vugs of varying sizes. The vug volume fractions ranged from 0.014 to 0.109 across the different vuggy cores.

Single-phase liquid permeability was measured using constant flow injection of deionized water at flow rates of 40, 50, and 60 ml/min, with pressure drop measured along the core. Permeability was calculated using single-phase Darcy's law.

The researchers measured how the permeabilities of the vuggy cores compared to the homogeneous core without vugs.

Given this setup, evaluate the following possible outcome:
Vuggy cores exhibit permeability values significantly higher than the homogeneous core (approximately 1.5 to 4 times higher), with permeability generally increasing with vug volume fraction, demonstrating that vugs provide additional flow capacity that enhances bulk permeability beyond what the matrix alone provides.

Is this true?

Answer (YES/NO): NO